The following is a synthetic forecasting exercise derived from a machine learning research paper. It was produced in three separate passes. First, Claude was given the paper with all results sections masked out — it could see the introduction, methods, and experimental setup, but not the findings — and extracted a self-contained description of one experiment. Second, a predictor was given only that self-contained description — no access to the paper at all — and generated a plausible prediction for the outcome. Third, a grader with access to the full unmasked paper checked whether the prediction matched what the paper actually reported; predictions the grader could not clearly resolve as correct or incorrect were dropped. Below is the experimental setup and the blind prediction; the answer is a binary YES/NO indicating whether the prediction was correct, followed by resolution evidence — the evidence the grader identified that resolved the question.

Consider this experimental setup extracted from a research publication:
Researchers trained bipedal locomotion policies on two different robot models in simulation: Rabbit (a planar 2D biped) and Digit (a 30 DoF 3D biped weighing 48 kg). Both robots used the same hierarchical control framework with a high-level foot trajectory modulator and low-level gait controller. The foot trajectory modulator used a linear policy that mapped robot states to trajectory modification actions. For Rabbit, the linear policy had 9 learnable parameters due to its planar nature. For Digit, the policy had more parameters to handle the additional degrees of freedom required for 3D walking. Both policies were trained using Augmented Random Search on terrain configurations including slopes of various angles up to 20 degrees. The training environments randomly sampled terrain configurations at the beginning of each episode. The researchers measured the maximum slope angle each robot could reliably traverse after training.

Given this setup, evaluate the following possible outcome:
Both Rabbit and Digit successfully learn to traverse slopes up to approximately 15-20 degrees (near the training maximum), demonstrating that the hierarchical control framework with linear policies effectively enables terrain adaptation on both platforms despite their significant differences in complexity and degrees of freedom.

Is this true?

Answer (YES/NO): NO